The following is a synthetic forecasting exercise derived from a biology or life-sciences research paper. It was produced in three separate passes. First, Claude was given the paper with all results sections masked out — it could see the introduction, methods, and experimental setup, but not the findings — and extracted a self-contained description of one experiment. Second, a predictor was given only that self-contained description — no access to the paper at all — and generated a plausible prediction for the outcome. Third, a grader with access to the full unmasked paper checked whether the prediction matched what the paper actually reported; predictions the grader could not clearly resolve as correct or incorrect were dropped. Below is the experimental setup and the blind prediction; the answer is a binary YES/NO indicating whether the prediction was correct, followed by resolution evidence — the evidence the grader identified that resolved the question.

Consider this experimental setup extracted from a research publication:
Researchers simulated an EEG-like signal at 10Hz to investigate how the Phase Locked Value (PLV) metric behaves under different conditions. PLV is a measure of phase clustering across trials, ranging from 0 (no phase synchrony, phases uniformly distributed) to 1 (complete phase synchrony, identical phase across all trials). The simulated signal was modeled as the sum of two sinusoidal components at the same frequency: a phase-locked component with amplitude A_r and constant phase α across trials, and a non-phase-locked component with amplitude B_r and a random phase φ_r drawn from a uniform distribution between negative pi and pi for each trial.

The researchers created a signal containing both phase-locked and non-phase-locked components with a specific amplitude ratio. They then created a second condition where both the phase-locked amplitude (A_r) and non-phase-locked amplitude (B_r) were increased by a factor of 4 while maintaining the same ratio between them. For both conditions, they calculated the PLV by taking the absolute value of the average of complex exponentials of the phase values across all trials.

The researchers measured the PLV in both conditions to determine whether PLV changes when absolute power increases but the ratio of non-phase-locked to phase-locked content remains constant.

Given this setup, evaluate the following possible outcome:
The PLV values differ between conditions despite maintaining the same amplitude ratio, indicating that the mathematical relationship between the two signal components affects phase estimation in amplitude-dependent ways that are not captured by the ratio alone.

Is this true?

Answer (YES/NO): NO